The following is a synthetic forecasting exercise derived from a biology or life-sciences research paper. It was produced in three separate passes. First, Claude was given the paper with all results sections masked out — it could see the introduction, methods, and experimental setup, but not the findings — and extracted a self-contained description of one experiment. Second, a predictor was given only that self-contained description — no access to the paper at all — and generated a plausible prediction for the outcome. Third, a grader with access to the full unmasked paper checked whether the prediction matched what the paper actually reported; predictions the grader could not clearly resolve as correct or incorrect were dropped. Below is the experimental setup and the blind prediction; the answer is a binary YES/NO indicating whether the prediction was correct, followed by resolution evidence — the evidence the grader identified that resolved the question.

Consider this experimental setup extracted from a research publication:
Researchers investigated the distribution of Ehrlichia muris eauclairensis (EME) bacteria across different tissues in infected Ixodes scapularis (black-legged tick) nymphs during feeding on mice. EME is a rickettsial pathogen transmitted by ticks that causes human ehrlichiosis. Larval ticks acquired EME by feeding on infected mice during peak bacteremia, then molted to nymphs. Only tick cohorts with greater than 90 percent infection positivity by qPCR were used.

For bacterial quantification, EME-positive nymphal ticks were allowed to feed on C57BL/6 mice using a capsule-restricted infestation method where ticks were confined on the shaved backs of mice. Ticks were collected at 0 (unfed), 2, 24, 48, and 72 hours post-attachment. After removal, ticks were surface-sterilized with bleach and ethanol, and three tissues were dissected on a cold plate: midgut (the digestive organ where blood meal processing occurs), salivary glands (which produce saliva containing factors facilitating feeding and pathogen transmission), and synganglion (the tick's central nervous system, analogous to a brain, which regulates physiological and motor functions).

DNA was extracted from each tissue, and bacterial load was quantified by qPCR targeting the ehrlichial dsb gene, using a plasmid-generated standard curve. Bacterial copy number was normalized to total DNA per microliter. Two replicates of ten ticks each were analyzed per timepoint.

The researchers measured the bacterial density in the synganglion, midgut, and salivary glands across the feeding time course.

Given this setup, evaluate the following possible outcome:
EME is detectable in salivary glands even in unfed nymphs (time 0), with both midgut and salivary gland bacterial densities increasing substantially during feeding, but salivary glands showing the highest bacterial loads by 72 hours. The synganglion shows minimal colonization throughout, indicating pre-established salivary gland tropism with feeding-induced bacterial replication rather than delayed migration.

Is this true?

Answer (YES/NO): NO